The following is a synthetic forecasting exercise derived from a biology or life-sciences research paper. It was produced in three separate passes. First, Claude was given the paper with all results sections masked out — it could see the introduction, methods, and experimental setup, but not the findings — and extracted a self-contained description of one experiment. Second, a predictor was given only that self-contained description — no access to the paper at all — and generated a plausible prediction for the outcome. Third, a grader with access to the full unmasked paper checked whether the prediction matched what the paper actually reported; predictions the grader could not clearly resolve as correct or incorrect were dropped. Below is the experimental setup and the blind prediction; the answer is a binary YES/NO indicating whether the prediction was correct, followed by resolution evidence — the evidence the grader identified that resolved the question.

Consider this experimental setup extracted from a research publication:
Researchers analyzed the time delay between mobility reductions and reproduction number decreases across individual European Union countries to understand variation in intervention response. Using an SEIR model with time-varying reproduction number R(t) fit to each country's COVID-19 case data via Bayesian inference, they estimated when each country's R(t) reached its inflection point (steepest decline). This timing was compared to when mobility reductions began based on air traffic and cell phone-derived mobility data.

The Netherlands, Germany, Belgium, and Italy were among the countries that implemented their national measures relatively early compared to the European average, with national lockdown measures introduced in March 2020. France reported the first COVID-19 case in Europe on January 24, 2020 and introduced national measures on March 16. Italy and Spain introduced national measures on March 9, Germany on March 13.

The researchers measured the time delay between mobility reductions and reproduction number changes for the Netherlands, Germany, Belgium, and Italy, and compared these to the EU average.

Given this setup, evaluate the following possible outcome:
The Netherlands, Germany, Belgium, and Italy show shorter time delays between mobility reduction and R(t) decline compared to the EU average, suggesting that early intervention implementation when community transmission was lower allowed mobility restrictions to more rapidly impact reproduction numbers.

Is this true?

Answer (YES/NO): YES